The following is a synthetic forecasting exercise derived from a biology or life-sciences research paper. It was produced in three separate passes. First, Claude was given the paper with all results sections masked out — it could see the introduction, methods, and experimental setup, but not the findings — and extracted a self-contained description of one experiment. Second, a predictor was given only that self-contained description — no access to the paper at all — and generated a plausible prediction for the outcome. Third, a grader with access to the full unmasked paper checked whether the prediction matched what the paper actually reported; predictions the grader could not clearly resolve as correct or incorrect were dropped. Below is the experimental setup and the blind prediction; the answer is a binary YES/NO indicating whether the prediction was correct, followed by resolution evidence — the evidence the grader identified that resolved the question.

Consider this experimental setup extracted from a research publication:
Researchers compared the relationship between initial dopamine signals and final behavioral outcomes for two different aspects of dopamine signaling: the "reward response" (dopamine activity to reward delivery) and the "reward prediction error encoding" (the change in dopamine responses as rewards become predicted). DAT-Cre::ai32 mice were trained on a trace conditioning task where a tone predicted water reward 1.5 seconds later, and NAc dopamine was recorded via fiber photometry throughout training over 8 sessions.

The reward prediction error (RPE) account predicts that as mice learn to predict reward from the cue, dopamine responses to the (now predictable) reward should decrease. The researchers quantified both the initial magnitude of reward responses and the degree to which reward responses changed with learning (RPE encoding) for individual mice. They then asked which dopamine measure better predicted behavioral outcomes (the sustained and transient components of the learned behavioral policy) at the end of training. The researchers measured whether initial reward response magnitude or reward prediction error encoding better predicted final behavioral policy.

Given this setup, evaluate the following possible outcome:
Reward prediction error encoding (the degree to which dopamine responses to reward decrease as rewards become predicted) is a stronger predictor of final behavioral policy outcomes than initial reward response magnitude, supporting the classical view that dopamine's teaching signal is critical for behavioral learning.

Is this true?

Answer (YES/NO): NO